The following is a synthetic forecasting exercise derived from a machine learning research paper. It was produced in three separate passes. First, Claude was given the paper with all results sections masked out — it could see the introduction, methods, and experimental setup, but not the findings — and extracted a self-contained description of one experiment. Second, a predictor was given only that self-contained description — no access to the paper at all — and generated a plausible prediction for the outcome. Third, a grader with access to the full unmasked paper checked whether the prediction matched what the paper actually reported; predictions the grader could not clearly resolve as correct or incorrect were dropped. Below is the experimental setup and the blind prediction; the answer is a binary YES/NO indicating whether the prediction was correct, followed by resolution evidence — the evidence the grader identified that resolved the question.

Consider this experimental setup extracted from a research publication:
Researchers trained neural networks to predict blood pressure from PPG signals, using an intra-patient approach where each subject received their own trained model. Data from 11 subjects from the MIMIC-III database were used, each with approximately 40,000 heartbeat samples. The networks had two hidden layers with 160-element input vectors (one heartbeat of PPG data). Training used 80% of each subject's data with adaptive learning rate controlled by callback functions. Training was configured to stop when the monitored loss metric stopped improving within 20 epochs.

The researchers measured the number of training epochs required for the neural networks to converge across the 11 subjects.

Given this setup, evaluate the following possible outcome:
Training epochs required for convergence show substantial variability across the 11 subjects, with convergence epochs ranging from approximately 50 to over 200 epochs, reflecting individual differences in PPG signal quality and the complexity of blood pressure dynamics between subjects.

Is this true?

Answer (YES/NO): NO